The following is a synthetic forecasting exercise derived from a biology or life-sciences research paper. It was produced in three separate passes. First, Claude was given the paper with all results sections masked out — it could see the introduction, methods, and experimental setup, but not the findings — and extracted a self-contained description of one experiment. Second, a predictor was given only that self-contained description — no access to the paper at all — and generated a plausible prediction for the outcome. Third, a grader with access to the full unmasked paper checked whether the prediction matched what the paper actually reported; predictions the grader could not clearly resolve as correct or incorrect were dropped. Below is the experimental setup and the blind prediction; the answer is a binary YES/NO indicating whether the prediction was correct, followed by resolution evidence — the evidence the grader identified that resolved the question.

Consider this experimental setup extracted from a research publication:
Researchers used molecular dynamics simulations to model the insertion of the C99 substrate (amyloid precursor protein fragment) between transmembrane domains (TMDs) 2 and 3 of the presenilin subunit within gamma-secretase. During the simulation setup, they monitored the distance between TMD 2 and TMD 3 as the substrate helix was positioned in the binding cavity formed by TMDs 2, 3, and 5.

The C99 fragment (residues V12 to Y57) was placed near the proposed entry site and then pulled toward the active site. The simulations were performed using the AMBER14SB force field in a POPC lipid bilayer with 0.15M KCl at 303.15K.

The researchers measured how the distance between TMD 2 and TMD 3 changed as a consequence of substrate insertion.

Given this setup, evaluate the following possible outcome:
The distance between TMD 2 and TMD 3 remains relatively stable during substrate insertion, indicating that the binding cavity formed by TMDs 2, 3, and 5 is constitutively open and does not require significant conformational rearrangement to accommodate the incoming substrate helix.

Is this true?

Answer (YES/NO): NO